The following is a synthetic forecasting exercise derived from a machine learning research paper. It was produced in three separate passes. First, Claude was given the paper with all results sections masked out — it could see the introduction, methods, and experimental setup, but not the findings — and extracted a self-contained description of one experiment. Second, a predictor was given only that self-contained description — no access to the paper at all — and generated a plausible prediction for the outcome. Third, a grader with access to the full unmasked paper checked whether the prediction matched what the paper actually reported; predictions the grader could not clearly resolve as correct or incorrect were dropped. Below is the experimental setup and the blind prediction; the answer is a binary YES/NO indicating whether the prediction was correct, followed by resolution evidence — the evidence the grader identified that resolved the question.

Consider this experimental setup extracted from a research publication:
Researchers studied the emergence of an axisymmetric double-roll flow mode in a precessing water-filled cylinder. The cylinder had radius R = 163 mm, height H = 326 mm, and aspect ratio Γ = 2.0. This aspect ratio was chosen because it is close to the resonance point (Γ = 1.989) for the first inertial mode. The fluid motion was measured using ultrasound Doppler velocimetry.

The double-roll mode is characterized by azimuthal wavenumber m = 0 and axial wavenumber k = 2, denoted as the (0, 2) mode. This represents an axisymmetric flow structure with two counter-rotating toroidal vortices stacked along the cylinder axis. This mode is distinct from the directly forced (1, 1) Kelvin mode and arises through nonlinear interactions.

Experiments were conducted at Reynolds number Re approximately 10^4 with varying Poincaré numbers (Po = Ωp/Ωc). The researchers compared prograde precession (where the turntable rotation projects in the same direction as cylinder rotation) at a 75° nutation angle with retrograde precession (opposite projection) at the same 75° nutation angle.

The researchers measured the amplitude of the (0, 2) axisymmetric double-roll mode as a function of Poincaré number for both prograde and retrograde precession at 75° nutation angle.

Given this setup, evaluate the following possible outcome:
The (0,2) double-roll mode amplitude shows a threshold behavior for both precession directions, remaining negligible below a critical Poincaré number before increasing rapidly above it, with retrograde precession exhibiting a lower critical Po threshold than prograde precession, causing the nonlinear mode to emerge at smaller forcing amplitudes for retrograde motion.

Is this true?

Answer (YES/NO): NO